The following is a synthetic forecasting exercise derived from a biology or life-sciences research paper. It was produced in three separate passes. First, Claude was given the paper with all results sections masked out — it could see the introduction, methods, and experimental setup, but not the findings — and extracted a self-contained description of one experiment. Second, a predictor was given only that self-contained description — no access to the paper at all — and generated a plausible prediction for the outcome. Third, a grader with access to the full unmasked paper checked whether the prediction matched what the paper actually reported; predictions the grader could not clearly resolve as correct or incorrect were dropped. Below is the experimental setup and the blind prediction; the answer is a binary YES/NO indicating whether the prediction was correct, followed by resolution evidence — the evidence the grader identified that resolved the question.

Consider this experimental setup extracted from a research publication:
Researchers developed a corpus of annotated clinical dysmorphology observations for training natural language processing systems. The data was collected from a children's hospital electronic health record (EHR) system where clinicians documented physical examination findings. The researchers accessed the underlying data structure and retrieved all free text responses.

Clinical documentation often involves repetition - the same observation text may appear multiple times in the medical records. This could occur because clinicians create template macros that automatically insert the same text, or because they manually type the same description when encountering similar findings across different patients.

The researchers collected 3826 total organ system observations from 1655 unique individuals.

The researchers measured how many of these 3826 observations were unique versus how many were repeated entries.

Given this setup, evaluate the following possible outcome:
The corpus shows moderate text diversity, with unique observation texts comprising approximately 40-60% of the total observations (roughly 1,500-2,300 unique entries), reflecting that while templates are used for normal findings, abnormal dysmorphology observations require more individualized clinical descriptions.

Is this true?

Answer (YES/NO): NO